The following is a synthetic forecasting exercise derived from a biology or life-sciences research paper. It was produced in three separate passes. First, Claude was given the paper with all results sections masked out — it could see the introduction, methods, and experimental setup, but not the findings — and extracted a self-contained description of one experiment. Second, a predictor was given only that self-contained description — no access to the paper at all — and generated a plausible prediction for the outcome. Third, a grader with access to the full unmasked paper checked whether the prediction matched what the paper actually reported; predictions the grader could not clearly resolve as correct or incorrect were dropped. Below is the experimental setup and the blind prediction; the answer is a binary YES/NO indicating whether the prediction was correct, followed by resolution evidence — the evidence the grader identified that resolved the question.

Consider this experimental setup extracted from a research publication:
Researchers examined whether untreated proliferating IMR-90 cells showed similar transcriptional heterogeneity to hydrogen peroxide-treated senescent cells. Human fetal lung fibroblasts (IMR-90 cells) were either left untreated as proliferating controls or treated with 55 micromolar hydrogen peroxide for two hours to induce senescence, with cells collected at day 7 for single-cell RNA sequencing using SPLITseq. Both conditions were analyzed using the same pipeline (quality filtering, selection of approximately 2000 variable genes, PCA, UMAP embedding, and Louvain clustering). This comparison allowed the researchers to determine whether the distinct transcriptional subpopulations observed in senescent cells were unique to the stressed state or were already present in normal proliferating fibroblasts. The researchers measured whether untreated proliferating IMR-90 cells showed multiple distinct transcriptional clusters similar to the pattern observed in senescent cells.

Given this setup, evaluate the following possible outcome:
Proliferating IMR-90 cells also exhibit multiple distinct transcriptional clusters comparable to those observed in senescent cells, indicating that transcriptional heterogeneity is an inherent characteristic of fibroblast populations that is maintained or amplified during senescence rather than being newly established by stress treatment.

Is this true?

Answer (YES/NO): NO